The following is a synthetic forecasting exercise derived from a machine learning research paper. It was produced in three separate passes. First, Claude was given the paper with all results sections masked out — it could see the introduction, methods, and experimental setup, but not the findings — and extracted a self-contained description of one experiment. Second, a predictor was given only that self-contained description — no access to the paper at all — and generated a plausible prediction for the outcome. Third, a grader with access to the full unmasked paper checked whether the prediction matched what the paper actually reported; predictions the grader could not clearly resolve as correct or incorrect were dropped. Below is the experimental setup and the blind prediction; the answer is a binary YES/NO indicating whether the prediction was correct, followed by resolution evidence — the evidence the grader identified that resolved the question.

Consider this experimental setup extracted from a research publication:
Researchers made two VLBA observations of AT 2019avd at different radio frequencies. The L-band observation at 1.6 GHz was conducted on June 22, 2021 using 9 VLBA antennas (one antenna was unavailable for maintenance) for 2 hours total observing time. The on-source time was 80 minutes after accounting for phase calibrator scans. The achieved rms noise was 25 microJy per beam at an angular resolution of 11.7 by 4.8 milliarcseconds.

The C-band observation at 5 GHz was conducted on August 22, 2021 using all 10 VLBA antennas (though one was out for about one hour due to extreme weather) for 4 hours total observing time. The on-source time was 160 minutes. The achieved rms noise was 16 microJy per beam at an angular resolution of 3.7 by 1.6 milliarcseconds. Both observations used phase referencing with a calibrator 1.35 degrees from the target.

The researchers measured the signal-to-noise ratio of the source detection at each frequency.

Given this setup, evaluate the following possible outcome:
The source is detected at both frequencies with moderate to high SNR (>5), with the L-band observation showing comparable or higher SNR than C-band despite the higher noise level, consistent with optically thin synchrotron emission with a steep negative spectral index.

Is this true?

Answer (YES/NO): NO